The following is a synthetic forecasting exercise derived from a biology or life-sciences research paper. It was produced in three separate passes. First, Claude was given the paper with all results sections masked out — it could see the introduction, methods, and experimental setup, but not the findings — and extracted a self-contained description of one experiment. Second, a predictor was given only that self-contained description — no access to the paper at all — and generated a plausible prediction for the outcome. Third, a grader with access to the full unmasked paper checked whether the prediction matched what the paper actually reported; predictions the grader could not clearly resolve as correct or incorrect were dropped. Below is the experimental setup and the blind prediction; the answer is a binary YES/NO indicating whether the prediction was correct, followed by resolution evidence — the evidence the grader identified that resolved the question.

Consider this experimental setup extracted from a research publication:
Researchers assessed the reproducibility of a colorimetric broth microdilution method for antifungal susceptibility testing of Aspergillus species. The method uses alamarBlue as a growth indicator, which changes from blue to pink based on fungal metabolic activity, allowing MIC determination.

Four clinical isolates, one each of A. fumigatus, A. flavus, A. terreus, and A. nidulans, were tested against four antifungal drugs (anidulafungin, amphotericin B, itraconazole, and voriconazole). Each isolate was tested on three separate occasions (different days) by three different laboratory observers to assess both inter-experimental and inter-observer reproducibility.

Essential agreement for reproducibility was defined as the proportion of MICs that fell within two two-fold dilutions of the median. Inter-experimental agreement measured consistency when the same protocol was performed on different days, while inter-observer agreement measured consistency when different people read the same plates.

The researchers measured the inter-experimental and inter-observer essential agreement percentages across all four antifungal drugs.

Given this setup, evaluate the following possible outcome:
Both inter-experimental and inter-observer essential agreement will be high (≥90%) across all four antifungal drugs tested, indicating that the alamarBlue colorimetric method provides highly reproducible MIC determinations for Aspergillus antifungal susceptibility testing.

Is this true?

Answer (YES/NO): YES